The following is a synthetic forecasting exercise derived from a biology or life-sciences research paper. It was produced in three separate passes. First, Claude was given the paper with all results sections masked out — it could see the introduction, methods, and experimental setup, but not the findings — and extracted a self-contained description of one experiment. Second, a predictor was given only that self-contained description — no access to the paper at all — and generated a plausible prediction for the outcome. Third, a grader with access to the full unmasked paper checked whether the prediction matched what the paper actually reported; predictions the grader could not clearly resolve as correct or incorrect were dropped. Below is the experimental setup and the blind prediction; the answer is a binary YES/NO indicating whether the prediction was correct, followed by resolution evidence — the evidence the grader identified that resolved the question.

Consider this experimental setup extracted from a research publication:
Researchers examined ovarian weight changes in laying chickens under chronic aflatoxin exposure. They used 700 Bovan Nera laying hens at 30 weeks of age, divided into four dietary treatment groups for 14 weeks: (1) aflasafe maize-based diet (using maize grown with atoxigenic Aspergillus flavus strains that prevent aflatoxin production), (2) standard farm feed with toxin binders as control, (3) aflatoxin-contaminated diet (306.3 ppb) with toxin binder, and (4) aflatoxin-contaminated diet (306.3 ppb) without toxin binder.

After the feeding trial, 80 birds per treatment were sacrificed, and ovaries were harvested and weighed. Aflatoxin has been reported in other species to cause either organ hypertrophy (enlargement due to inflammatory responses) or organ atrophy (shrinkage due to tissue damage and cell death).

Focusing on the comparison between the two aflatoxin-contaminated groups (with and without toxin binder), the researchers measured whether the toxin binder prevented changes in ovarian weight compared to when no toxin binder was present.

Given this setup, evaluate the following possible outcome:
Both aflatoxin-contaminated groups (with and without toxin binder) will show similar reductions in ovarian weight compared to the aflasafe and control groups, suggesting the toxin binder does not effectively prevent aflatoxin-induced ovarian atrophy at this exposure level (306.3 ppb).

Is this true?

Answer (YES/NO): YES